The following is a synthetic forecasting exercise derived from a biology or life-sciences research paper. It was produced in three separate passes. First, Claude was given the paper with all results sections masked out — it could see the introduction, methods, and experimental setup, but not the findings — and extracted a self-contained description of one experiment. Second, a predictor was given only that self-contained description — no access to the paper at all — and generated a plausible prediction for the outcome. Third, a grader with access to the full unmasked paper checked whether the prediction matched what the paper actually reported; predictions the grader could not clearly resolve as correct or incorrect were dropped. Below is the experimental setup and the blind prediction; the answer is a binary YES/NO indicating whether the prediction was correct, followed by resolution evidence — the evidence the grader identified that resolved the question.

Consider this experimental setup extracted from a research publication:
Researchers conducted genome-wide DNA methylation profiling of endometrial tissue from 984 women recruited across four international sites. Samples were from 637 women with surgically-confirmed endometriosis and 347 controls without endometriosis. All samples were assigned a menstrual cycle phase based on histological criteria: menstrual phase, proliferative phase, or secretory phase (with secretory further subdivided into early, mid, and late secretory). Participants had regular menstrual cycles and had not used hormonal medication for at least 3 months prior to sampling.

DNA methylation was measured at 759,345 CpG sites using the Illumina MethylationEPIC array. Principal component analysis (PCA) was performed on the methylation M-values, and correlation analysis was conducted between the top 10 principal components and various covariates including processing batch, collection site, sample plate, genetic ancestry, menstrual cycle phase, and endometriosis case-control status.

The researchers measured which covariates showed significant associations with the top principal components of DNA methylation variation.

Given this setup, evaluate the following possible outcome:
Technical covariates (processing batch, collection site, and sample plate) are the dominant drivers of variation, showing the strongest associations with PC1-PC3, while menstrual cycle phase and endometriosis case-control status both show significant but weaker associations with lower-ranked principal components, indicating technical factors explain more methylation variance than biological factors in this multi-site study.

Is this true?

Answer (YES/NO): NO